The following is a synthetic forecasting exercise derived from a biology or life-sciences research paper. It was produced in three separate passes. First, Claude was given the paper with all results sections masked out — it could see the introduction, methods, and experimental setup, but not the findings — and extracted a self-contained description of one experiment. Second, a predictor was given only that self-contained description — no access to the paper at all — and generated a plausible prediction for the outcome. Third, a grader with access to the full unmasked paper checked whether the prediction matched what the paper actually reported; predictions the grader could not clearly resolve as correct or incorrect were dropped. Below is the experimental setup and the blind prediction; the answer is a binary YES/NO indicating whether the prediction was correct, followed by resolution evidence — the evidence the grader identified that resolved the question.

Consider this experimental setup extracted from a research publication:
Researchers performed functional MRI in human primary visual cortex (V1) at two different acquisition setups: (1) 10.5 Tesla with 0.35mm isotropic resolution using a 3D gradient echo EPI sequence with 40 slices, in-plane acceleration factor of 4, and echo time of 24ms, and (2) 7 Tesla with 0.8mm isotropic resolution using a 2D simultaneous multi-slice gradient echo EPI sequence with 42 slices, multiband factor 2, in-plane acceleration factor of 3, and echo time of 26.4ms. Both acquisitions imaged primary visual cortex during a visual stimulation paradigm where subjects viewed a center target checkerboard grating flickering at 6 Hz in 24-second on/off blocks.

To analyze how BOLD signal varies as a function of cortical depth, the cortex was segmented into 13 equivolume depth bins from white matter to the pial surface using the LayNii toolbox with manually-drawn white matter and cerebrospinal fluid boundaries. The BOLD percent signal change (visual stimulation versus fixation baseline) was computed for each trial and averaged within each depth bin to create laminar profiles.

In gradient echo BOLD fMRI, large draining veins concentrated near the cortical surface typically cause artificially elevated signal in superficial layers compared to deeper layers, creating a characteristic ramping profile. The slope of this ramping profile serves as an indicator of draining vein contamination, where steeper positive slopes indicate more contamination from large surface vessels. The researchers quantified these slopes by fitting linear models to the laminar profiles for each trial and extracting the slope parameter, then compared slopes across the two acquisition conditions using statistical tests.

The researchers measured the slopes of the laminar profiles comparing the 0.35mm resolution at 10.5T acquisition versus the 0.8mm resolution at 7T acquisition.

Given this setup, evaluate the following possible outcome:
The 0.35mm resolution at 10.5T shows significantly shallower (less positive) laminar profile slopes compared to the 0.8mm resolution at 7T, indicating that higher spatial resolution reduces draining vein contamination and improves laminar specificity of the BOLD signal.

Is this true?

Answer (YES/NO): YES